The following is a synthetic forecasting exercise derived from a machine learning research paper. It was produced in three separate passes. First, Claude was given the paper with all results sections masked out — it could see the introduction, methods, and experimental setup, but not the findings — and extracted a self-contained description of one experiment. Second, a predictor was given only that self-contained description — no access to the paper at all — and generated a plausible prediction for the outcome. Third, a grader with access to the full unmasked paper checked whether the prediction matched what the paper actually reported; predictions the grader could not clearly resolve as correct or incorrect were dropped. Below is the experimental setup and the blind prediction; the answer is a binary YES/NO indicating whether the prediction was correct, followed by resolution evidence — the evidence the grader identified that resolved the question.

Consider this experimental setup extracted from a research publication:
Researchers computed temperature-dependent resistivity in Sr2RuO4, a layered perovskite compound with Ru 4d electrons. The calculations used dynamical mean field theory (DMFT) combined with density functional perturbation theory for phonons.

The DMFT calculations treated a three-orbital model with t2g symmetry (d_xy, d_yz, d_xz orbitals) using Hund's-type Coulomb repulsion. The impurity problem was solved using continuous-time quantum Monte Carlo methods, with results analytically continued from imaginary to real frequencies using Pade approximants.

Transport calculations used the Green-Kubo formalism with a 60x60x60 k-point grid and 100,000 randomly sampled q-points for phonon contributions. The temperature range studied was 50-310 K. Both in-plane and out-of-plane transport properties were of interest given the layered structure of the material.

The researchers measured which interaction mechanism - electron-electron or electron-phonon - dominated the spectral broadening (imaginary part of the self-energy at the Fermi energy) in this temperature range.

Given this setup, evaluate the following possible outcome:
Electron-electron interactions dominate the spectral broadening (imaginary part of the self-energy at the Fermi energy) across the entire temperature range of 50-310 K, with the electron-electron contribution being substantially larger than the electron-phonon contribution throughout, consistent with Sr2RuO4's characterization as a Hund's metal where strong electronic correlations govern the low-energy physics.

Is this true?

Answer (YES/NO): YES